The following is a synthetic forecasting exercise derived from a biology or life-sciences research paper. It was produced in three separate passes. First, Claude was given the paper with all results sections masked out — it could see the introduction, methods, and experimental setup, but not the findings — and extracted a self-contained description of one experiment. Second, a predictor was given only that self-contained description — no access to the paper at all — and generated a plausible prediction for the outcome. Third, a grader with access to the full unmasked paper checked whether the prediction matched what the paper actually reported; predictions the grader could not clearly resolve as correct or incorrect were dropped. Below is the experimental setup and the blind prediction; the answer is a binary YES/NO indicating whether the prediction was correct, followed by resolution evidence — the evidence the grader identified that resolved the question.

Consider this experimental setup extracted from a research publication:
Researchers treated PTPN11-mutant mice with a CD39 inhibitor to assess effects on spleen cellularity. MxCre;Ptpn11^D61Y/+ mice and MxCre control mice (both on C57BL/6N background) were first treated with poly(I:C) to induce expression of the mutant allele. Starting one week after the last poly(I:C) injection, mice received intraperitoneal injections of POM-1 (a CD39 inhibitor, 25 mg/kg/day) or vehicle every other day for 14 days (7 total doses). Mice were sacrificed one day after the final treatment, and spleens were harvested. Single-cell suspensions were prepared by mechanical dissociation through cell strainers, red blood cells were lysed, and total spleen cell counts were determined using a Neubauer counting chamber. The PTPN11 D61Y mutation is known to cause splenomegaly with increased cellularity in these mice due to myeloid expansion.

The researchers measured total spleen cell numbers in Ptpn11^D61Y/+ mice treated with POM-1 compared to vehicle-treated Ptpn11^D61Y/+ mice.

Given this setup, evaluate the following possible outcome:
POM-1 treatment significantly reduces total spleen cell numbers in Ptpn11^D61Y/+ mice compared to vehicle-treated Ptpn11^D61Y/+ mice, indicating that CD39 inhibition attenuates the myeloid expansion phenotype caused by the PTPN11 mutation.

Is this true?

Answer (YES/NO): YES